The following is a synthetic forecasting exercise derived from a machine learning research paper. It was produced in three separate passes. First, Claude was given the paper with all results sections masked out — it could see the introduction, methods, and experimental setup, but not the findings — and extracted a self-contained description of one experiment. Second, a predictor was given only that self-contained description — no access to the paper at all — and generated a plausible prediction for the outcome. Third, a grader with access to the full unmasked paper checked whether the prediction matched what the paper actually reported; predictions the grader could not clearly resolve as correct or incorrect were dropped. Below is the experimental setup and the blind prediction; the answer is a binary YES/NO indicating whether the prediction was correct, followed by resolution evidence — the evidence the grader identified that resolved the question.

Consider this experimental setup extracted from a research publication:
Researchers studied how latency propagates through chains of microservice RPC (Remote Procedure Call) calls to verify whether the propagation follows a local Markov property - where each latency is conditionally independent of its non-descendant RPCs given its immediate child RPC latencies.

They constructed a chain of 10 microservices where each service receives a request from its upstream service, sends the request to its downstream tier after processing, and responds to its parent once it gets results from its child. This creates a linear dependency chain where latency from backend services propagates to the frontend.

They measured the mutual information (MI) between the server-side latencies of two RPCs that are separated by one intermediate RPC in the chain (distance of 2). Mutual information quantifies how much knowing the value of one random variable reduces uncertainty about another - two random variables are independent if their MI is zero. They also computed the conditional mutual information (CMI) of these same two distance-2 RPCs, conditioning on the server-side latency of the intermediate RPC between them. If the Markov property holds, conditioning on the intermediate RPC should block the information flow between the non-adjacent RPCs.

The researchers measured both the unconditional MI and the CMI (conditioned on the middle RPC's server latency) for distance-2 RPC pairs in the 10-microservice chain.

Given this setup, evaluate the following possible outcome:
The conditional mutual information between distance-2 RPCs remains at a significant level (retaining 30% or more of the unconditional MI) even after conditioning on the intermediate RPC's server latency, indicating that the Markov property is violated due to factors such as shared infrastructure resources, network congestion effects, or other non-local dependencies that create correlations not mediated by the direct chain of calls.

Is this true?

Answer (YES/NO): NO